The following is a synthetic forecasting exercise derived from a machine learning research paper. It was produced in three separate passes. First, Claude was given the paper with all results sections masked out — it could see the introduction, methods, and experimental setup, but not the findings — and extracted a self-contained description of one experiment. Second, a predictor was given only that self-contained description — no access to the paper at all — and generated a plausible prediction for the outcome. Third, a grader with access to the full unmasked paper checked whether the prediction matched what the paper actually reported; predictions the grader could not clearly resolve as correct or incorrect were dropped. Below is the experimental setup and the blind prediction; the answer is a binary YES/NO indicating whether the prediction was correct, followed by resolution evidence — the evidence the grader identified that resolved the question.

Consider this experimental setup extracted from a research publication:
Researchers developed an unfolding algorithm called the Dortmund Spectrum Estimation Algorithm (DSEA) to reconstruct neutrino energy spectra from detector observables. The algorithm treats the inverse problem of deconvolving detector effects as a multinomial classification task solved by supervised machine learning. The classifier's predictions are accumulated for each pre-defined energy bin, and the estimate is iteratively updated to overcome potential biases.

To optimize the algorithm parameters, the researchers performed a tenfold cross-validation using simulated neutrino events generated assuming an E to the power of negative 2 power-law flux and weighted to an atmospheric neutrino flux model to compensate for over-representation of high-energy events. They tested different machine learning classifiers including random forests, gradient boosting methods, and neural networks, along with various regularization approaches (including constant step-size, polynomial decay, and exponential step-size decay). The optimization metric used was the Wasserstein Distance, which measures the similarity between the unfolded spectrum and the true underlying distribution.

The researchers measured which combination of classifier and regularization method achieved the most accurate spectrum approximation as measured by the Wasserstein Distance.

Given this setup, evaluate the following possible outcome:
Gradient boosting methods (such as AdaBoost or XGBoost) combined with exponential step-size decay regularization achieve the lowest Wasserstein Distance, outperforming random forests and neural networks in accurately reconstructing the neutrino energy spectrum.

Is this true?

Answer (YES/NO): NO